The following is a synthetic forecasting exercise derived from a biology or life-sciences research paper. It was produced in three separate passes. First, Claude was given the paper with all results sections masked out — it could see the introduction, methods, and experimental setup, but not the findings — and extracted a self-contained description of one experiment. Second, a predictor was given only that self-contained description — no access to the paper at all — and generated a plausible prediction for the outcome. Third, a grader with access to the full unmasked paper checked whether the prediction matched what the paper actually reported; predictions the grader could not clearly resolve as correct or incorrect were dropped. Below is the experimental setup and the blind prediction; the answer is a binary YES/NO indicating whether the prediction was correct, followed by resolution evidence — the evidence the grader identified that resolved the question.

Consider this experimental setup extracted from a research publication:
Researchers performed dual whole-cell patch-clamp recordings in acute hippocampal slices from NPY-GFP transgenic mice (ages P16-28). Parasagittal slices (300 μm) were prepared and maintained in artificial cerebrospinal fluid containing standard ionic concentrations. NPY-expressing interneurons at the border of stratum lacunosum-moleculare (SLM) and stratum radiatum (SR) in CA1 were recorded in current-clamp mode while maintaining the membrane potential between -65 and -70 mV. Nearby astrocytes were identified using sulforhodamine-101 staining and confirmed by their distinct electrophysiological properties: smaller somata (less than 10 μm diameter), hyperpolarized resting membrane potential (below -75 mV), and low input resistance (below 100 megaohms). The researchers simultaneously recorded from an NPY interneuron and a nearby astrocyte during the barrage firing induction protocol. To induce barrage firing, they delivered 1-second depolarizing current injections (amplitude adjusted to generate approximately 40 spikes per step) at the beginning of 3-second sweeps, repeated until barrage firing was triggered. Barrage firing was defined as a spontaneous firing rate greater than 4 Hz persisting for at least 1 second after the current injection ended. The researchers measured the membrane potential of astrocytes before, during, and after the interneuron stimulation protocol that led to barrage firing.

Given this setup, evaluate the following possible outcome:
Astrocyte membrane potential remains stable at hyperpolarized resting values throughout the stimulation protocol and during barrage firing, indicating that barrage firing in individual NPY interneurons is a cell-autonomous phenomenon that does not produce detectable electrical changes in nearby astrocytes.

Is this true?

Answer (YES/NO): NO